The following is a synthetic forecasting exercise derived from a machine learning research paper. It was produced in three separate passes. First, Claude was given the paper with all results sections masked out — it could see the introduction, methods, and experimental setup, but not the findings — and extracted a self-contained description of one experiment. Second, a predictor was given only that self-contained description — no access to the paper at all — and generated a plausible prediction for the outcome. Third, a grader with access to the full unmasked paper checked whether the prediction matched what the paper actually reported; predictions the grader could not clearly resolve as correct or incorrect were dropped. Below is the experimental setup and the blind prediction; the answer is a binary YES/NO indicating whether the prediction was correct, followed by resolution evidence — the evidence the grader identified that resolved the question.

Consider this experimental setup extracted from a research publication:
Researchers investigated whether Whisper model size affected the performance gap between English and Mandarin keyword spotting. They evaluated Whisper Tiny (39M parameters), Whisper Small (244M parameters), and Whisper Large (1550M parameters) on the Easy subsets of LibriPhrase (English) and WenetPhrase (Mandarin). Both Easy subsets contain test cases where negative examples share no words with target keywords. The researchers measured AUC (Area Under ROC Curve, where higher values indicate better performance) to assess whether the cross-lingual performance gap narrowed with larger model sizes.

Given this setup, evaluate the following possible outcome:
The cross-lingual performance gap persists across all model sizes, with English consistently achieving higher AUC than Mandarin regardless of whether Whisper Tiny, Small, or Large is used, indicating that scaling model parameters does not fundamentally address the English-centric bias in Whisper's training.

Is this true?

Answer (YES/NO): NO